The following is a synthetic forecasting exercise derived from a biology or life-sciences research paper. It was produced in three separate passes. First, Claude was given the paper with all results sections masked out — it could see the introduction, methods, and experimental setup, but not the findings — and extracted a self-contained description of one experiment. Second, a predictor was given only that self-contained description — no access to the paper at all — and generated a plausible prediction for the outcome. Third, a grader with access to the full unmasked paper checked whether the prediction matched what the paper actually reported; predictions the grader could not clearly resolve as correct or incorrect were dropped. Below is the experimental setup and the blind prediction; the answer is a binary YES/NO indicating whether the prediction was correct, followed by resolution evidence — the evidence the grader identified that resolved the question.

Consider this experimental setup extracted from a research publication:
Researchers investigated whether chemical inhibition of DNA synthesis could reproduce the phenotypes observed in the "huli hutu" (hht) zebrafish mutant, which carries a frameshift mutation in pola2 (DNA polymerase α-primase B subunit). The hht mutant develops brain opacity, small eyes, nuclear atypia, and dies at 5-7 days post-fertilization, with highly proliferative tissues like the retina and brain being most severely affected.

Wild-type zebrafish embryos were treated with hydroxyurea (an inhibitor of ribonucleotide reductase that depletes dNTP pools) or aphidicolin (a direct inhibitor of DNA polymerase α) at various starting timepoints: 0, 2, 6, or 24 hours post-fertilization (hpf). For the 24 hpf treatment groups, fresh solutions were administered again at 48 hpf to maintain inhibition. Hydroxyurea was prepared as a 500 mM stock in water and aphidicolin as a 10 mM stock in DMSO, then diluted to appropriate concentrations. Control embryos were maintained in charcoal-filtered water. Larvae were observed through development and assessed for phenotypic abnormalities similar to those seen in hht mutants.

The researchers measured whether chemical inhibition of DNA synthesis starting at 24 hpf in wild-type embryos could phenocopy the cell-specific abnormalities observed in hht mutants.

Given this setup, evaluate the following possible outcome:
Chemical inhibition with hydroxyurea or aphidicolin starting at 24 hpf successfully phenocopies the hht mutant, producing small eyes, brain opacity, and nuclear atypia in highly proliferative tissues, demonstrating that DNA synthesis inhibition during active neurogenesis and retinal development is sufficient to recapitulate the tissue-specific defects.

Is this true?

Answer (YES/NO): YES